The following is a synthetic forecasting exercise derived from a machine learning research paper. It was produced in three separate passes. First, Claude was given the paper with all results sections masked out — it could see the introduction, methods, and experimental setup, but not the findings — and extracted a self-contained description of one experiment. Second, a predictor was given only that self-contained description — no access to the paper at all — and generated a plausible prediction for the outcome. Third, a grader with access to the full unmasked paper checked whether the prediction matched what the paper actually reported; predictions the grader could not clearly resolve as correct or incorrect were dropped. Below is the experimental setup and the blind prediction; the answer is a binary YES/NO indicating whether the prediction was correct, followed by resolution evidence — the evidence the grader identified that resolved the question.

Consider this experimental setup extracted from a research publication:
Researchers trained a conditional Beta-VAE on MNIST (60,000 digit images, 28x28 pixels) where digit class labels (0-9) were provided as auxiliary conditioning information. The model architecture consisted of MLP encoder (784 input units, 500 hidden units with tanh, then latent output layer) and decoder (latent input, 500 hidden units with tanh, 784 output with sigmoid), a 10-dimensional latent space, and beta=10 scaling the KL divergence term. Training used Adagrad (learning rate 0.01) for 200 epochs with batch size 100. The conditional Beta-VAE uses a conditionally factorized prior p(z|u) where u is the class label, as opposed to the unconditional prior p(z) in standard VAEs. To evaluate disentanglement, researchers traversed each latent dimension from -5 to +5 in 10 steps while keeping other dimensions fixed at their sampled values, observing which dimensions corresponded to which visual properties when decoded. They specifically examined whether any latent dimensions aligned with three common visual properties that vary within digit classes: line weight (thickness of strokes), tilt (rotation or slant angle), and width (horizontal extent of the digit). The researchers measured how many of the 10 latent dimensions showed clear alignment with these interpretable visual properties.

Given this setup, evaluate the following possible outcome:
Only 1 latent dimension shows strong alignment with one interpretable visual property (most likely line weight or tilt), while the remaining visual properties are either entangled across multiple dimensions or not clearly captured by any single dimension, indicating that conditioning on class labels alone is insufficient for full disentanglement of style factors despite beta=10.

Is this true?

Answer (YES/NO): NO